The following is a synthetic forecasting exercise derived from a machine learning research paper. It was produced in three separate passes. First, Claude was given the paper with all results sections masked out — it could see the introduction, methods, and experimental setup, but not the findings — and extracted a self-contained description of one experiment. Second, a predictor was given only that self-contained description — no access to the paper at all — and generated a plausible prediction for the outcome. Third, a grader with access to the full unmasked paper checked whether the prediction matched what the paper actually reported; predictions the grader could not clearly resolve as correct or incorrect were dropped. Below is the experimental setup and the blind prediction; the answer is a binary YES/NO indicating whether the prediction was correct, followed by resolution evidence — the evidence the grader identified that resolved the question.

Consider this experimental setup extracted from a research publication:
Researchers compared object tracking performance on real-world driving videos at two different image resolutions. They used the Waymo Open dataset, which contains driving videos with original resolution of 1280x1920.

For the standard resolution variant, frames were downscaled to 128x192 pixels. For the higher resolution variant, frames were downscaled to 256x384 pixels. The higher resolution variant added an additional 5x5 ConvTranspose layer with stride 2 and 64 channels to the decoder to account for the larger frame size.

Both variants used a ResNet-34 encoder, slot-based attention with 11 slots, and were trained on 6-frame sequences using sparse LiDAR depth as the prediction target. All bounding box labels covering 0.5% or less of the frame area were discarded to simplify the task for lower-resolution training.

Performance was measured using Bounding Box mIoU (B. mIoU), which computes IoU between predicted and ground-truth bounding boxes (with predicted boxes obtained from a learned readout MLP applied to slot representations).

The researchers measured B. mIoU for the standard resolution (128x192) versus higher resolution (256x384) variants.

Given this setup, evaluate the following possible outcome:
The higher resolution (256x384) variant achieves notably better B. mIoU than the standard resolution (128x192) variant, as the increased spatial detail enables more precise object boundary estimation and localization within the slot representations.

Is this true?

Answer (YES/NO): NO